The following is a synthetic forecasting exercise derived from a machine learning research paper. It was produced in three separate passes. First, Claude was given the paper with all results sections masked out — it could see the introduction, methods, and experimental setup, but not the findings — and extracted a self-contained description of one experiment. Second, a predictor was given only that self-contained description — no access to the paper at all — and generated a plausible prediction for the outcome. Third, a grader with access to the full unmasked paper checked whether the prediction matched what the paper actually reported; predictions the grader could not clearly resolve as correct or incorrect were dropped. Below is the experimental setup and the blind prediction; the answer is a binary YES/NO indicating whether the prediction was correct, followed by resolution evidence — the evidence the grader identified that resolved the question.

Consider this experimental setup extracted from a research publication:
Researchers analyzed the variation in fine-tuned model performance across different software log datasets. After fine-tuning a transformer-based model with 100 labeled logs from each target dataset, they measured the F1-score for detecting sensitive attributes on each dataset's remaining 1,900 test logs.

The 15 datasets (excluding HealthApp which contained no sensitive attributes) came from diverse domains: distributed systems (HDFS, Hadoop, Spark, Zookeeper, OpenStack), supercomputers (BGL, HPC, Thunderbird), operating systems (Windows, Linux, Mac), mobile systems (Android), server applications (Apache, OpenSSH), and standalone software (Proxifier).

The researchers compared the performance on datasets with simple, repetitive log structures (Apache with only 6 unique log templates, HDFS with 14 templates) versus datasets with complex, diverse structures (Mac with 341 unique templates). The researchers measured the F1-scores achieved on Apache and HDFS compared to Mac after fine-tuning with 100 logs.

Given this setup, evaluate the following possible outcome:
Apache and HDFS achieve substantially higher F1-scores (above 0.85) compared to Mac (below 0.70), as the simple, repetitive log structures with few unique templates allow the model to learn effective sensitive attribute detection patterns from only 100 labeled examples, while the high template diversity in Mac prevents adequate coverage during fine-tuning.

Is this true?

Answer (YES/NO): NO